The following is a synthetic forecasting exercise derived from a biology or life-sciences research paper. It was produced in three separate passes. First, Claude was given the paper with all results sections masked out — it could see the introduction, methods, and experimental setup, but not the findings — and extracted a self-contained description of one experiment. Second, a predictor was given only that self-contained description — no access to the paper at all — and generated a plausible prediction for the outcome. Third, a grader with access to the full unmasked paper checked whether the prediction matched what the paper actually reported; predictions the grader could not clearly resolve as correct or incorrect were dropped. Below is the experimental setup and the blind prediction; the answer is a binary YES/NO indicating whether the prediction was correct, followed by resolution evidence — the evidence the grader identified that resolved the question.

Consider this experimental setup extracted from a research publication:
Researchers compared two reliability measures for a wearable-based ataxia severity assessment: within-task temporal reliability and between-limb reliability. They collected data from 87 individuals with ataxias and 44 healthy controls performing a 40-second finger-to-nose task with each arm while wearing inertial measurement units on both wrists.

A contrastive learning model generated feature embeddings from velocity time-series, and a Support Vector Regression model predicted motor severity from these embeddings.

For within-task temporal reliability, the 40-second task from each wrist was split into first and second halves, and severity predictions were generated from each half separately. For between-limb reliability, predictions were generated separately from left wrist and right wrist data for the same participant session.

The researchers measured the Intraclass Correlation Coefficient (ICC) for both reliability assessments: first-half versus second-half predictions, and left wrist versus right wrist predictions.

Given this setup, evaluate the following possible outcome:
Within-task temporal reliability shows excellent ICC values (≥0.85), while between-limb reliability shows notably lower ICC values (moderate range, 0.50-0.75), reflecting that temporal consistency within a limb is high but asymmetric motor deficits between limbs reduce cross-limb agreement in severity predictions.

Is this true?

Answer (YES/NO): NO